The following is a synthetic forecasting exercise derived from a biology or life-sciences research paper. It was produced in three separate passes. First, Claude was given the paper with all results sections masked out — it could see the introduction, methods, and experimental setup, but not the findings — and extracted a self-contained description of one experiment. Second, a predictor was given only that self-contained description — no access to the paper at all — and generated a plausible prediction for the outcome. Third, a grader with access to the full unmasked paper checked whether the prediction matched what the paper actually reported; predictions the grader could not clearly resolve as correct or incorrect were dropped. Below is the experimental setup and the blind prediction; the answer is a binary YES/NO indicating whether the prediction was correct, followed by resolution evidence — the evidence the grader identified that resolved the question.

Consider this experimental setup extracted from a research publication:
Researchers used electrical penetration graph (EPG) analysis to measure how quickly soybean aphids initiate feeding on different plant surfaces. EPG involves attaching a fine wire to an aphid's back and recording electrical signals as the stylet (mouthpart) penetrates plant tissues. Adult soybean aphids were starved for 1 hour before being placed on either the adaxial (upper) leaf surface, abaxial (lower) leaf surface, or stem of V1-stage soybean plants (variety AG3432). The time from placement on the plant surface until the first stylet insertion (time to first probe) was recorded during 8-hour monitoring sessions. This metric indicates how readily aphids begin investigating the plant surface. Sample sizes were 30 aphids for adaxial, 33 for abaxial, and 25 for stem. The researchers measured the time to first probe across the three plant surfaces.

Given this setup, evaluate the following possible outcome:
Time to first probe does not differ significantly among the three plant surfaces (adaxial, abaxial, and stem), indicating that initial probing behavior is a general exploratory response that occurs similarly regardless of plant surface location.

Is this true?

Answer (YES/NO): NO